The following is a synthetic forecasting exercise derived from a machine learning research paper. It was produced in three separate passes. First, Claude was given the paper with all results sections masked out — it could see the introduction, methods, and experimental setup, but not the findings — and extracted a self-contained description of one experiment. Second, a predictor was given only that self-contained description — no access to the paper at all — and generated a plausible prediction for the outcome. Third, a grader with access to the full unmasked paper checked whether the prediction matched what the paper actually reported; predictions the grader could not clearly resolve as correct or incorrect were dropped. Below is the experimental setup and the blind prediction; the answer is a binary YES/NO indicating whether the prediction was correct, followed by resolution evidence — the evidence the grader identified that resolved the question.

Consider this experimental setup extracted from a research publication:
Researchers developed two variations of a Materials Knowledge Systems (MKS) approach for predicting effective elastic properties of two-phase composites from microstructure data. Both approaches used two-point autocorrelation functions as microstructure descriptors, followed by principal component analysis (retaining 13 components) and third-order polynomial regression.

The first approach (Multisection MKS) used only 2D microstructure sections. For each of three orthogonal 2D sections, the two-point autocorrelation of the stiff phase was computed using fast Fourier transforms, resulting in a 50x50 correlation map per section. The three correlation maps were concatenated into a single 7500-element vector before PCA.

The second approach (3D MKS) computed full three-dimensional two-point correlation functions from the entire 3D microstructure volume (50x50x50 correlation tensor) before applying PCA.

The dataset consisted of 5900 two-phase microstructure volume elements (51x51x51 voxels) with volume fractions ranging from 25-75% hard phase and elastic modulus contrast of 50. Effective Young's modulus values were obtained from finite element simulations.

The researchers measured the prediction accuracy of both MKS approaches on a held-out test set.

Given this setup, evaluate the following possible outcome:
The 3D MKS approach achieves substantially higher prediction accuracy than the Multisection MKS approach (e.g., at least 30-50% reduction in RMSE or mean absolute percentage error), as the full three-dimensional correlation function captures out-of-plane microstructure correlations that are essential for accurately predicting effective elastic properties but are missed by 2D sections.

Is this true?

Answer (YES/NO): YES